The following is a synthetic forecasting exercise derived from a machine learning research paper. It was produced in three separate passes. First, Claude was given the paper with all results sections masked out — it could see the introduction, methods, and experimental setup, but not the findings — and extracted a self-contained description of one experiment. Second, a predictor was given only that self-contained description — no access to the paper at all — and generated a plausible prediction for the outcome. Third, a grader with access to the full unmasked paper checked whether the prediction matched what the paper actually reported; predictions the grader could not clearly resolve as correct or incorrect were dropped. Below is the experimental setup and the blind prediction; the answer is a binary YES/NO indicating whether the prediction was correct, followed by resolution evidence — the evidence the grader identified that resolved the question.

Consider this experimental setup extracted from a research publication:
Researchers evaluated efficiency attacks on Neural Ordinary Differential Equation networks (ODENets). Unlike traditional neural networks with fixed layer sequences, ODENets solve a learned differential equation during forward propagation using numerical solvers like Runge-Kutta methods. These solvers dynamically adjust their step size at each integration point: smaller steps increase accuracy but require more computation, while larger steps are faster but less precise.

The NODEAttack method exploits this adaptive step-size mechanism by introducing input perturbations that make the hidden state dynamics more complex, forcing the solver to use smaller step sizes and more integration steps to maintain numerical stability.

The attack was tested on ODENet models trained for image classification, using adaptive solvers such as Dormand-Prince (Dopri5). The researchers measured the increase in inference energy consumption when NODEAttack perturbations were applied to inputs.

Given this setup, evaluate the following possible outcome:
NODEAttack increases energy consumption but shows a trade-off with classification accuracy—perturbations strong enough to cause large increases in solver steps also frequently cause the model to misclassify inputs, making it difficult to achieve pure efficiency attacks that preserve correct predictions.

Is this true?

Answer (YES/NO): NO